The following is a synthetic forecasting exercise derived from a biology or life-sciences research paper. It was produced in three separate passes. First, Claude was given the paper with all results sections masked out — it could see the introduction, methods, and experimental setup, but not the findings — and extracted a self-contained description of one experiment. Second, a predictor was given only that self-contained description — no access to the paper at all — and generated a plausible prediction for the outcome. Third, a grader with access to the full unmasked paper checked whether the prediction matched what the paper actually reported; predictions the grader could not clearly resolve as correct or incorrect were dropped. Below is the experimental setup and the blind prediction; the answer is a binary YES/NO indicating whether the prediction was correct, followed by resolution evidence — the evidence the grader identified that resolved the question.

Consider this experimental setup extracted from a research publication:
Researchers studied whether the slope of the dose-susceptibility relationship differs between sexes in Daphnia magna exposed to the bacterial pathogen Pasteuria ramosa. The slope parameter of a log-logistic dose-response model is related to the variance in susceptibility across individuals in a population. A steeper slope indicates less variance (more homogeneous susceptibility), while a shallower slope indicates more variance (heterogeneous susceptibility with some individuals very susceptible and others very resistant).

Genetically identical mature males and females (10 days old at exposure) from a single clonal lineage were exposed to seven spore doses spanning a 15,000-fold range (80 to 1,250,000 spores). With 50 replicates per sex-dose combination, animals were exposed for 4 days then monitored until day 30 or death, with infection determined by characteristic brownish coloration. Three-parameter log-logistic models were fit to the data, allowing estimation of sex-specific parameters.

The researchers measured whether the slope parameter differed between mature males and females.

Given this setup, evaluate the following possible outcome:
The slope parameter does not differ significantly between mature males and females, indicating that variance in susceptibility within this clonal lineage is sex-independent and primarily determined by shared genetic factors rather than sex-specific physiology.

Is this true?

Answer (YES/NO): NO